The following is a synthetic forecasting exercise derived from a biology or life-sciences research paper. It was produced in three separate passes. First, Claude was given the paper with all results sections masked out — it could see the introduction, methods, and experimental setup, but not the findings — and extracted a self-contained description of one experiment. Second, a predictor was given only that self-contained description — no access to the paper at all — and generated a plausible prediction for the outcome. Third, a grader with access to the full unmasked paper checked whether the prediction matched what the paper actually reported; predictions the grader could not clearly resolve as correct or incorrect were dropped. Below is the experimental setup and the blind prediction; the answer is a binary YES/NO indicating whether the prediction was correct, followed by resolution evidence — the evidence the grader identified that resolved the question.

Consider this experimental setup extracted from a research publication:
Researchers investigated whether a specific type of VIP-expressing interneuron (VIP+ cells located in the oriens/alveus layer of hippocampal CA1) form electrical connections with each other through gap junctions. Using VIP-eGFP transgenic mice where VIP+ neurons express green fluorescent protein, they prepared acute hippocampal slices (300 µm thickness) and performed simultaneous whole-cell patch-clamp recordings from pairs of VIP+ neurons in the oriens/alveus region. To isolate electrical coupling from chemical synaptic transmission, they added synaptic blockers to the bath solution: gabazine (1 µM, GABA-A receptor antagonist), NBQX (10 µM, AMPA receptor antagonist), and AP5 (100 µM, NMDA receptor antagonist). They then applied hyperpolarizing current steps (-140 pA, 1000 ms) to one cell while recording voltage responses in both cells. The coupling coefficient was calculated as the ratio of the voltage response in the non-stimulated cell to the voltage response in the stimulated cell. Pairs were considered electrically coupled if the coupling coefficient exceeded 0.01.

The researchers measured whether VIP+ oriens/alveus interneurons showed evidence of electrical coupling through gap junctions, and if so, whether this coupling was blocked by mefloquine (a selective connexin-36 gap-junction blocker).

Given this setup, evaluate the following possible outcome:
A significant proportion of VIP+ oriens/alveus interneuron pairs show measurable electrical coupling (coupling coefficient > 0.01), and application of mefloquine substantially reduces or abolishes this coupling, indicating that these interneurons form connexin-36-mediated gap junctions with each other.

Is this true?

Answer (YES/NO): YES